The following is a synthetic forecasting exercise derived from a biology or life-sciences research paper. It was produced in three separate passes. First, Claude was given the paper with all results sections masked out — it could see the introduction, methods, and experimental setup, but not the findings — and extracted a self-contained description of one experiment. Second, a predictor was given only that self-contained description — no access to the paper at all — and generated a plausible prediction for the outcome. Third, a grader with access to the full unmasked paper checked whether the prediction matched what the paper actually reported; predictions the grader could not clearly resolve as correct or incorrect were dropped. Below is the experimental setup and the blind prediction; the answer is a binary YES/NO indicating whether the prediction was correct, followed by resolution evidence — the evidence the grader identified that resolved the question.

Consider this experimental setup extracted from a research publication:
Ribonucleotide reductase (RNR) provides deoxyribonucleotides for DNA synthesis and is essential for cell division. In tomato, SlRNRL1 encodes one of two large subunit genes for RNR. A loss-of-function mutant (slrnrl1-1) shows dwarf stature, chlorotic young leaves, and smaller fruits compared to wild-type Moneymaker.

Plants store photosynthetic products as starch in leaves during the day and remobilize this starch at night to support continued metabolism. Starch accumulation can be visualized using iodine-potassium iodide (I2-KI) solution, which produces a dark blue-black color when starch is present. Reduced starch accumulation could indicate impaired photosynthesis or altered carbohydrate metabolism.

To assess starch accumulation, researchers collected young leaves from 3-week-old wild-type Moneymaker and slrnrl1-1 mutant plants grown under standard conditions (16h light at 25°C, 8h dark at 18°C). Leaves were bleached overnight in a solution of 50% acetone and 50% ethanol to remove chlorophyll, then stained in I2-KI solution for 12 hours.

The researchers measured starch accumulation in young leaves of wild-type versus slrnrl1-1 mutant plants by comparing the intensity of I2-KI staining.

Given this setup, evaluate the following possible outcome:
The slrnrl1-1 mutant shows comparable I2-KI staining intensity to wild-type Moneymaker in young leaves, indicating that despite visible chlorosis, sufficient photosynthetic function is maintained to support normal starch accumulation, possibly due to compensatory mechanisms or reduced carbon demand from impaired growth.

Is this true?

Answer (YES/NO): NO